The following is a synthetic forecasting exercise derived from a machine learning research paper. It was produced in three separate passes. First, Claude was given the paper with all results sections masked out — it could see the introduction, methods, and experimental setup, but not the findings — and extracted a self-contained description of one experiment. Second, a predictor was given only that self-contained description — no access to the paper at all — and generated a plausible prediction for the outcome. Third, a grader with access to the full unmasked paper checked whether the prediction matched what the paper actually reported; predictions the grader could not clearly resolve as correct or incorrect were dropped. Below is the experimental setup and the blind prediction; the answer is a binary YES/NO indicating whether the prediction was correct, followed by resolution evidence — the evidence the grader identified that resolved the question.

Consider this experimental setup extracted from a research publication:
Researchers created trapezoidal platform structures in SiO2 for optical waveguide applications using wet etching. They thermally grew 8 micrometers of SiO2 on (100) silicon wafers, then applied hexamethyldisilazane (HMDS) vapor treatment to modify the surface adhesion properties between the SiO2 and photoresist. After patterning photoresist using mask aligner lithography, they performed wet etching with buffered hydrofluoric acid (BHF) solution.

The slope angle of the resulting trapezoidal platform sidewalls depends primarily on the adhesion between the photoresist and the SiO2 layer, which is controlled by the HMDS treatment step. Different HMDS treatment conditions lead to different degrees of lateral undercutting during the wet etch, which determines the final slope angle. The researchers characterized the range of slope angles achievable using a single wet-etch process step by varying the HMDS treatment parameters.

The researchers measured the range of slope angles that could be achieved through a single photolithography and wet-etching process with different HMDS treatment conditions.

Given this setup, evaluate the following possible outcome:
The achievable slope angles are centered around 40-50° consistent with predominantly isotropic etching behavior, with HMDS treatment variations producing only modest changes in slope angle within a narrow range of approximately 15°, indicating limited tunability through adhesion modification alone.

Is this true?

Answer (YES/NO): NO